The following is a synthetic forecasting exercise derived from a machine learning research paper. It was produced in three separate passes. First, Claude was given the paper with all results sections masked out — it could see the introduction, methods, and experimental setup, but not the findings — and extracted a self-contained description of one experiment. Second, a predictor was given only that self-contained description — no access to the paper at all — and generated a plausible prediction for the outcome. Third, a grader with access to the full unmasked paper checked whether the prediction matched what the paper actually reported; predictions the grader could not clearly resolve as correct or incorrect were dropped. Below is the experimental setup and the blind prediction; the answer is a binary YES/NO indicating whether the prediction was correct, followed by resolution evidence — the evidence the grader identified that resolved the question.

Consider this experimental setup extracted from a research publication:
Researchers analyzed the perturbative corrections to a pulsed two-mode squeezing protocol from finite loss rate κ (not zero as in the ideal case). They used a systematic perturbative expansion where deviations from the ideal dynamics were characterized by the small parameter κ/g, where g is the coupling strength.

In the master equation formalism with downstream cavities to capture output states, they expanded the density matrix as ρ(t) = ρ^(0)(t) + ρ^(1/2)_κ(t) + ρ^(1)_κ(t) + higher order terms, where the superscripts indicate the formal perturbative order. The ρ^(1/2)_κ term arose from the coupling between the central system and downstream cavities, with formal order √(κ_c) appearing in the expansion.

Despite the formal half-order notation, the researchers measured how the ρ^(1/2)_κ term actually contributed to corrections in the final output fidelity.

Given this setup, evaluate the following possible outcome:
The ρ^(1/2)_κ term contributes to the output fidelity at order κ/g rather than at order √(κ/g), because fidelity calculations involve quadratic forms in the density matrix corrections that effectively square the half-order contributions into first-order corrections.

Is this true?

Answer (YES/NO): NO